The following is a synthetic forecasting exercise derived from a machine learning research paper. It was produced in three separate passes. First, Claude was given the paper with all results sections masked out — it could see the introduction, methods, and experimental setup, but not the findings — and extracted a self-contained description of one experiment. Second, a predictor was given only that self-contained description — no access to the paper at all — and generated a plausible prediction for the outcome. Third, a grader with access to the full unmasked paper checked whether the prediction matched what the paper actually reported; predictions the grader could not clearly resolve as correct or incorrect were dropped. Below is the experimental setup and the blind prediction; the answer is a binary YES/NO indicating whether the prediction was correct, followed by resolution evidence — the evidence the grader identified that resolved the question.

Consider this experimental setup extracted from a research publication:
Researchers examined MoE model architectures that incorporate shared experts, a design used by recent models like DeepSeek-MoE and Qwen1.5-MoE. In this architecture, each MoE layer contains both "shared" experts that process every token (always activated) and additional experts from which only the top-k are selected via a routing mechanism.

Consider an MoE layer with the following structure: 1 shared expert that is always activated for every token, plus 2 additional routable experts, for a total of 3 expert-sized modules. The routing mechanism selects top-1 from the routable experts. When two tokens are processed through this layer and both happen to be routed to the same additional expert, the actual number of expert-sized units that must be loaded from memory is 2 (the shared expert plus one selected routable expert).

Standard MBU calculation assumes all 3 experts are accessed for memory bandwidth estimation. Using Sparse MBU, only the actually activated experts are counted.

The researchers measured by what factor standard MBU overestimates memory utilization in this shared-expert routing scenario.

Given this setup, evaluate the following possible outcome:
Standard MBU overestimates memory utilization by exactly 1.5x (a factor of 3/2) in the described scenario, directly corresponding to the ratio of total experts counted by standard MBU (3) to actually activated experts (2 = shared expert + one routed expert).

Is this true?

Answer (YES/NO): YES